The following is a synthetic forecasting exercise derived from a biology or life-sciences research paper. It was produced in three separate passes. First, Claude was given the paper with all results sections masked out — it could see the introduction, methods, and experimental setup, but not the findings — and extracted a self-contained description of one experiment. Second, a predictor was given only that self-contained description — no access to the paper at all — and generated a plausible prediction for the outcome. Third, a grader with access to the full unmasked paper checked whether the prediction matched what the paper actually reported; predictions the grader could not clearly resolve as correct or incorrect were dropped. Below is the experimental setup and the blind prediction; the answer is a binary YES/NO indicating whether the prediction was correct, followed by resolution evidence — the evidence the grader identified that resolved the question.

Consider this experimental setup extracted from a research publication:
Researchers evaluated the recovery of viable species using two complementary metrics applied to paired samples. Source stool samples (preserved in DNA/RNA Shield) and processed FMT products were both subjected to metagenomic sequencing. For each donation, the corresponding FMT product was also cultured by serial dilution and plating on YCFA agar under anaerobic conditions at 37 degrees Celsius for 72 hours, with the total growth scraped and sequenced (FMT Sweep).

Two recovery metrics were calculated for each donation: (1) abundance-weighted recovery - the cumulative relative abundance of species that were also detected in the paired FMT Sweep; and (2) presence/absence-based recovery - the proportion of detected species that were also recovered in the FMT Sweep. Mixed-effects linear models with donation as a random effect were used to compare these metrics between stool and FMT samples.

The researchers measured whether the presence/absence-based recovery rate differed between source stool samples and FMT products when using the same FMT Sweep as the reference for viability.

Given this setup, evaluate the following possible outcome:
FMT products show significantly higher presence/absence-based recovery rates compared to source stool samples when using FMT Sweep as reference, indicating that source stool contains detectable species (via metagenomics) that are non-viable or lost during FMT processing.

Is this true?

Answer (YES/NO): NO